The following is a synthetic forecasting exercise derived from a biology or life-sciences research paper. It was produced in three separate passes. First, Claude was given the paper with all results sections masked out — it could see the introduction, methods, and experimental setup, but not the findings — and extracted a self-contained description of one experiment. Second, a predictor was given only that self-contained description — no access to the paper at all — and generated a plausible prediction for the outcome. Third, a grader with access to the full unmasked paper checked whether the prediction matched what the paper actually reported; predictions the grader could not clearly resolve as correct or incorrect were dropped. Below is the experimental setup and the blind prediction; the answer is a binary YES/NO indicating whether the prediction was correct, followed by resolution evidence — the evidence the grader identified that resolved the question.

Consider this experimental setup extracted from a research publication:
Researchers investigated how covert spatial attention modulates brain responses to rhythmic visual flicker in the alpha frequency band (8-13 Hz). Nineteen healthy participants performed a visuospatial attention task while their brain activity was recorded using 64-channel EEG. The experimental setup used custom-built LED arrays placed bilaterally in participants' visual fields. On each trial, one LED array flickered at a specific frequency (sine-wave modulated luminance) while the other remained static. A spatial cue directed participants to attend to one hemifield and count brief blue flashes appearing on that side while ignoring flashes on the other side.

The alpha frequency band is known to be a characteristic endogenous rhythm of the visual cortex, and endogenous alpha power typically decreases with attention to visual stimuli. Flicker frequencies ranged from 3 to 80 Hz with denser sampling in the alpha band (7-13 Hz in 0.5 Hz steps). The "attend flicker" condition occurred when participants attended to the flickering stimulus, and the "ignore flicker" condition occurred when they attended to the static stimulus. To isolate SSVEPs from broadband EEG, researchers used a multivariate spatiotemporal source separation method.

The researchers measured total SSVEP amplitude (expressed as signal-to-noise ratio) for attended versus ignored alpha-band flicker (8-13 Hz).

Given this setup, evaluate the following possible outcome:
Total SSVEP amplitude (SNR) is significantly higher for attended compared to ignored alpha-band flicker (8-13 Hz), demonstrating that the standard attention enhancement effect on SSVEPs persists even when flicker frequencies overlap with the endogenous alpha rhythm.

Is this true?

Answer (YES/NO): NO